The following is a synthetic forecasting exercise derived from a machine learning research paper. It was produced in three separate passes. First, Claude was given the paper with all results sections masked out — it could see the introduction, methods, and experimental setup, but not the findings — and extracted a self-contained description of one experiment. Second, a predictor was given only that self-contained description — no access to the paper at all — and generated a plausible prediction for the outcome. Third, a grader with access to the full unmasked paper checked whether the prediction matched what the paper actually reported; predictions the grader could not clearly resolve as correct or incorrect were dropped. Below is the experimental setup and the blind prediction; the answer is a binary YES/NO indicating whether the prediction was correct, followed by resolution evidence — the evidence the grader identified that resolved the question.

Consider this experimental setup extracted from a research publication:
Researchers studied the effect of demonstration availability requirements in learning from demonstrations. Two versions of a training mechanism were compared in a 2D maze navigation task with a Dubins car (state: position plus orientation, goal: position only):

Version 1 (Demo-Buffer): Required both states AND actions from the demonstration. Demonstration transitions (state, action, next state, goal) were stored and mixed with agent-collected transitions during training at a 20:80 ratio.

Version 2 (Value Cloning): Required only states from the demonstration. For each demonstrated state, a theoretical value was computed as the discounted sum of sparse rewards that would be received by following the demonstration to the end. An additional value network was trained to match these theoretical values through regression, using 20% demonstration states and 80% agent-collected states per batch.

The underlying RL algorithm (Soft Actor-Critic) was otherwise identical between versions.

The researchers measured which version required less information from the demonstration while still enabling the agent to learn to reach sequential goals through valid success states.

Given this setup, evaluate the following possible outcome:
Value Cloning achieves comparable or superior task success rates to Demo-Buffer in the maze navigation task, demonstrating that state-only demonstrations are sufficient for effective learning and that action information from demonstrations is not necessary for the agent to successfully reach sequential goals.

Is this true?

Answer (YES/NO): NO